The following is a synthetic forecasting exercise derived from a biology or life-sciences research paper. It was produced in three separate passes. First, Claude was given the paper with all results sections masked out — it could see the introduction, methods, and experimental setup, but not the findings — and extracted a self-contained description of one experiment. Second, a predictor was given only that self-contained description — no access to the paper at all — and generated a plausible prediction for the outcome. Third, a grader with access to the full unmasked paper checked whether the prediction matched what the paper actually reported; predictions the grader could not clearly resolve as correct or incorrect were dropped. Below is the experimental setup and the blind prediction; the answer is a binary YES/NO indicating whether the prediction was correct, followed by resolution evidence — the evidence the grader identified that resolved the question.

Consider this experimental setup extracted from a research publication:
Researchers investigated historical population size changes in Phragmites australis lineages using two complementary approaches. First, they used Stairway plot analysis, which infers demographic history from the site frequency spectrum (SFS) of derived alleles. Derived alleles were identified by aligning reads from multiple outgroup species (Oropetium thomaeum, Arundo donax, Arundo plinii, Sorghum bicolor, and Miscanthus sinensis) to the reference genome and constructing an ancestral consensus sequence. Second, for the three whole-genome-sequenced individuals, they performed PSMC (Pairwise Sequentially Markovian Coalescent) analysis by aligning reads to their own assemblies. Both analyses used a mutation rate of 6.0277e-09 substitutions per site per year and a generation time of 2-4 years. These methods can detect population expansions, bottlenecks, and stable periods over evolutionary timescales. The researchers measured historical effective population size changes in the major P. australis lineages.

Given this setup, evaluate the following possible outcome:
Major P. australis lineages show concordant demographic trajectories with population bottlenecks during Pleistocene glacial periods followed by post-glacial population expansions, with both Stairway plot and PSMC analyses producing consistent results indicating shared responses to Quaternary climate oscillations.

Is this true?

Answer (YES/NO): NO